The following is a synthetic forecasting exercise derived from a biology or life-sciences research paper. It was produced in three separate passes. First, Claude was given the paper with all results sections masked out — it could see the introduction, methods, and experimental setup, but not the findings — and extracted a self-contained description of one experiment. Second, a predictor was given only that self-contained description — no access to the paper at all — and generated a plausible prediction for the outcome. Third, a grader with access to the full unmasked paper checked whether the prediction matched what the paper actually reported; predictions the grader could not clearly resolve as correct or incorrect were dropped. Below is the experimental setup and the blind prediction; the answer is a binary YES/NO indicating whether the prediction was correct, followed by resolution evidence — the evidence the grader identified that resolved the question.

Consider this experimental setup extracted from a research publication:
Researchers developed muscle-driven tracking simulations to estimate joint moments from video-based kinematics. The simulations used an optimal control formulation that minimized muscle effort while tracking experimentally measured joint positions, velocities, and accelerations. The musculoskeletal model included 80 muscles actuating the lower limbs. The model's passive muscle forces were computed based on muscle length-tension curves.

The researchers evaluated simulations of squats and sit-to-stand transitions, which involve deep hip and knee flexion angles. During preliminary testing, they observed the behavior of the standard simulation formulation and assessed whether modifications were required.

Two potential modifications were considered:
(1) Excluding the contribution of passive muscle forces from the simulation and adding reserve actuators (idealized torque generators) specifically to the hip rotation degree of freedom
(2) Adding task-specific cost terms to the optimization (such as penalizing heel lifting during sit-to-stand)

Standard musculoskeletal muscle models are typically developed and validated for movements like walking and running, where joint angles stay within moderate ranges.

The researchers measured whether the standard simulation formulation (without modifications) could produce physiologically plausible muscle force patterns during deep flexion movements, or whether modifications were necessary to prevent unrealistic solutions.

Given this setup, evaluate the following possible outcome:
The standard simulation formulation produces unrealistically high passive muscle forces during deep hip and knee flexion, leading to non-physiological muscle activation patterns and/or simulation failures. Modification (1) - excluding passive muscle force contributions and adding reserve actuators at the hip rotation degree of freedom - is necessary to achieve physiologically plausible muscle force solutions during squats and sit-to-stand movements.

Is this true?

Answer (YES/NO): YES